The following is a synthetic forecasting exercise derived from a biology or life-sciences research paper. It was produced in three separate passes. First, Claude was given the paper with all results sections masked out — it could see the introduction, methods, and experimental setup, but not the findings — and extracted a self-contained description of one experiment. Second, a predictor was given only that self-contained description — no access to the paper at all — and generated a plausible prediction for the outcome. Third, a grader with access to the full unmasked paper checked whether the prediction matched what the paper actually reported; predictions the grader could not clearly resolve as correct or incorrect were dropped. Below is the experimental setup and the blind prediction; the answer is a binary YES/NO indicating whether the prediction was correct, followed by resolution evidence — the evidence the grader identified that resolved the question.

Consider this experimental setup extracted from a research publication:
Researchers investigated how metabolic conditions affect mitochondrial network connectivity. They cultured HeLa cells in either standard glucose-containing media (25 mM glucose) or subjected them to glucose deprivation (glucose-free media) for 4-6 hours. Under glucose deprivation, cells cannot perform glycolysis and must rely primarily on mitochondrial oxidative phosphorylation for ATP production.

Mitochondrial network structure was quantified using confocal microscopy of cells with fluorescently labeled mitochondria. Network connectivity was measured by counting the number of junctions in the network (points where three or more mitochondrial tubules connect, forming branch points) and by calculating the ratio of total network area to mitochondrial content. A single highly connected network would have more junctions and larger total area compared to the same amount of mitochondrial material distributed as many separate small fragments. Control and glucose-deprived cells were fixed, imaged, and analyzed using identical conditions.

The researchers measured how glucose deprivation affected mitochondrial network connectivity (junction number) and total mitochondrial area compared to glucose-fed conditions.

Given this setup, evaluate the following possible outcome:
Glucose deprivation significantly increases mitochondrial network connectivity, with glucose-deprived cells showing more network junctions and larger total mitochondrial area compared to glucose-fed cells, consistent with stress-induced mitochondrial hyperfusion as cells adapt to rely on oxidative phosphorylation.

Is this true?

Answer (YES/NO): YES